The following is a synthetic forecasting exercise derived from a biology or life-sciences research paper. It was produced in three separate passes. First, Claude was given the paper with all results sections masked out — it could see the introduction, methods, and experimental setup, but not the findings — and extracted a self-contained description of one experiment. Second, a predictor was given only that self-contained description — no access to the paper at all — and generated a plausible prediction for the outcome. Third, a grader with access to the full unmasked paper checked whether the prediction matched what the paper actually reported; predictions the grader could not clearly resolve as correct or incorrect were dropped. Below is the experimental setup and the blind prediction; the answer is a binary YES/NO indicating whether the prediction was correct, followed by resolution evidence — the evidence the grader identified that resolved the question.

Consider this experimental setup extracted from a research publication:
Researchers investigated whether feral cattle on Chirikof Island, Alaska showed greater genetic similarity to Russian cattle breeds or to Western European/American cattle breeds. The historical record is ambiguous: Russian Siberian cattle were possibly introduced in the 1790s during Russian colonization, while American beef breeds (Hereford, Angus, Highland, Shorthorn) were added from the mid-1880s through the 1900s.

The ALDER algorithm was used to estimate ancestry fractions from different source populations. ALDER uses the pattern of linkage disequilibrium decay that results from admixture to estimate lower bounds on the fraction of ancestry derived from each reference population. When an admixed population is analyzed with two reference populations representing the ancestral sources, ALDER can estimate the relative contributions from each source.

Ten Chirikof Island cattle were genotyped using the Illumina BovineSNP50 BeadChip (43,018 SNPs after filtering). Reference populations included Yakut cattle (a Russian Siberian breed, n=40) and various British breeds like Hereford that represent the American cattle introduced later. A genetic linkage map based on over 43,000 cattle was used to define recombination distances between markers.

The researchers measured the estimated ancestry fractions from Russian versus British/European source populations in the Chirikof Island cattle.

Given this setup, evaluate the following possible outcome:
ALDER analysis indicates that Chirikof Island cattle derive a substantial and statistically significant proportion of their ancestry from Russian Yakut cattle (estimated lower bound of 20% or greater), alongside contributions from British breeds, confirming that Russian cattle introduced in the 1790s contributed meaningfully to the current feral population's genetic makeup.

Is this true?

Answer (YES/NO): NO